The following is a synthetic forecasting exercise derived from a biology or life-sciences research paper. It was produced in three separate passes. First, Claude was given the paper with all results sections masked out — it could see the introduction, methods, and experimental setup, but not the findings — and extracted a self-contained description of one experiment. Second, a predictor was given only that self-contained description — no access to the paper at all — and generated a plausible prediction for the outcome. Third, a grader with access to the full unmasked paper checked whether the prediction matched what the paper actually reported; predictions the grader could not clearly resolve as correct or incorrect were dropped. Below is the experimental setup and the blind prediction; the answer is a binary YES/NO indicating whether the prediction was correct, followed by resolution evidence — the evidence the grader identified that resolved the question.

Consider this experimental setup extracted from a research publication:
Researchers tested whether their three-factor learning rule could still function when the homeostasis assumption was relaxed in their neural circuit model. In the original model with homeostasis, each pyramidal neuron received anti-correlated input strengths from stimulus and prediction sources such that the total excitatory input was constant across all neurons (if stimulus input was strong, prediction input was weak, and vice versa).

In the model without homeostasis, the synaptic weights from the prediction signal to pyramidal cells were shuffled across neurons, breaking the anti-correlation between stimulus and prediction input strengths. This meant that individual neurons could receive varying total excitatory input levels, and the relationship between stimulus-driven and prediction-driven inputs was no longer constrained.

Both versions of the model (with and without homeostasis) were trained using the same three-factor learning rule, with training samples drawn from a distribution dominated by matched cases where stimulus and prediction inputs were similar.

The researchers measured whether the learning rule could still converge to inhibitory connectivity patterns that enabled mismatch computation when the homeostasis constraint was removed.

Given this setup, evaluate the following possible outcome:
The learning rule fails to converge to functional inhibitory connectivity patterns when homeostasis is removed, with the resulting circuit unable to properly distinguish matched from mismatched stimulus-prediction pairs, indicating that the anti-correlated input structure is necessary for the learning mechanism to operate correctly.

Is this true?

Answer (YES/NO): NO